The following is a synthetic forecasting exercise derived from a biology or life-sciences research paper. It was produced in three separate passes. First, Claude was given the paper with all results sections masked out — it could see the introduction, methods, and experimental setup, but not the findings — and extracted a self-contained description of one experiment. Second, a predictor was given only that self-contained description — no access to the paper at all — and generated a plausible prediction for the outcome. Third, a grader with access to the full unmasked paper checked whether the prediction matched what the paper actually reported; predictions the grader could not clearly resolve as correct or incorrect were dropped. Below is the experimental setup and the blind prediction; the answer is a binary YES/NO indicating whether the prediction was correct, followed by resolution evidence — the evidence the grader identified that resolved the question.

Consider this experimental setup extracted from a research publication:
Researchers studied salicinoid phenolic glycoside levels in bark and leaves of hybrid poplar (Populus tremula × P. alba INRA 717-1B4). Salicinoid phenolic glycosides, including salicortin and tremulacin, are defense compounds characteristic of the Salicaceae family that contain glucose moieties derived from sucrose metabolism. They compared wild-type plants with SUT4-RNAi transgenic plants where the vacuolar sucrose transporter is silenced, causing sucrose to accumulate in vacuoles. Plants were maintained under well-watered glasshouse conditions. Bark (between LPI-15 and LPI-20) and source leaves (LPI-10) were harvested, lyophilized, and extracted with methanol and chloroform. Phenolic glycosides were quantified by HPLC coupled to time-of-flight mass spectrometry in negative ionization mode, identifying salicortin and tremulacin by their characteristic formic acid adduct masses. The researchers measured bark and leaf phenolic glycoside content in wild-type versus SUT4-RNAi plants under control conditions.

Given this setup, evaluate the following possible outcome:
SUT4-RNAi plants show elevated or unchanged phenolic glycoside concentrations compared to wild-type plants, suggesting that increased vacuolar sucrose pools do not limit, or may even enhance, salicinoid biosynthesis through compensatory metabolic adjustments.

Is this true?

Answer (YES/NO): YES